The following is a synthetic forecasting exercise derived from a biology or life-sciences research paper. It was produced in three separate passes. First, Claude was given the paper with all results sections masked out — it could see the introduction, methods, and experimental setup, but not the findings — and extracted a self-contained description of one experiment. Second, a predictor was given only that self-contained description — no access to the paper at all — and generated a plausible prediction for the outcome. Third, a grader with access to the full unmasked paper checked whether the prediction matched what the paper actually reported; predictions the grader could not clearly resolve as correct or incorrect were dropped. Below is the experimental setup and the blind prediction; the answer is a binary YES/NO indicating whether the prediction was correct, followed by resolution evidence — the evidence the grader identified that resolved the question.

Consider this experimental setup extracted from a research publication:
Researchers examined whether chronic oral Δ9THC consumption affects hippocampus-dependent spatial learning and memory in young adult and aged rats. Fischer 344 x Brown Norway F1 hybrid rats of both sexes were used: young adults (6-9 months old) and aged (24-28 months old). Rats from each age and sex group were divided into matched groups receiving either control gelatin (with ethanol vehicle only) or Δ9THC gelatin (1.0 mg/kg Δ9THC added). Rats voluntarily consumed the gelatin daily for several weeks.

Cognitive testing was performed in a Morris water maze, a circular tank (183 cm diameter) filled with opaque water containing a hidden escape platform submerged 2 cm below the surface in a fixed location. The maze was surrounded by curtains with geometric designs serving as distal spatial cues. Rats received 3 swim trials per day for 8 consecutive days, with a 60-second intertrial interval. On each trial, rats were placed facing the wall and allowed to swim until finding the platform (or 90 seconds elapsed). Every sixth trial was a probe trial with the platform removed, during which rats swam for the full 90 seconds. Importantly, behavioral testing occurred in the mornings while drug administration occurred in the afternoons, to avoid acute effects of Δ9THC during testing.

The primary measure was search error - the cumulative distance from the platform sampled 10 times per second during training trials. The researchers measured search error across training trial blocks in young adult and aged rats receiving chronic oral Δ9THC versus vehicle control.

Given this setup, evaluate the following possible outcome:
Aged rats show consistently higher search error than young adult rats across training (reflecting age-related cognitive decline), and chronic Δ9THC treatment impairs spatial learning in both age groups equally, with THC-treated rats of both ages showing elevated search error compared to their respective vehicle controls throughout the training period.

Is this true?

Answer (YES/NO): NO